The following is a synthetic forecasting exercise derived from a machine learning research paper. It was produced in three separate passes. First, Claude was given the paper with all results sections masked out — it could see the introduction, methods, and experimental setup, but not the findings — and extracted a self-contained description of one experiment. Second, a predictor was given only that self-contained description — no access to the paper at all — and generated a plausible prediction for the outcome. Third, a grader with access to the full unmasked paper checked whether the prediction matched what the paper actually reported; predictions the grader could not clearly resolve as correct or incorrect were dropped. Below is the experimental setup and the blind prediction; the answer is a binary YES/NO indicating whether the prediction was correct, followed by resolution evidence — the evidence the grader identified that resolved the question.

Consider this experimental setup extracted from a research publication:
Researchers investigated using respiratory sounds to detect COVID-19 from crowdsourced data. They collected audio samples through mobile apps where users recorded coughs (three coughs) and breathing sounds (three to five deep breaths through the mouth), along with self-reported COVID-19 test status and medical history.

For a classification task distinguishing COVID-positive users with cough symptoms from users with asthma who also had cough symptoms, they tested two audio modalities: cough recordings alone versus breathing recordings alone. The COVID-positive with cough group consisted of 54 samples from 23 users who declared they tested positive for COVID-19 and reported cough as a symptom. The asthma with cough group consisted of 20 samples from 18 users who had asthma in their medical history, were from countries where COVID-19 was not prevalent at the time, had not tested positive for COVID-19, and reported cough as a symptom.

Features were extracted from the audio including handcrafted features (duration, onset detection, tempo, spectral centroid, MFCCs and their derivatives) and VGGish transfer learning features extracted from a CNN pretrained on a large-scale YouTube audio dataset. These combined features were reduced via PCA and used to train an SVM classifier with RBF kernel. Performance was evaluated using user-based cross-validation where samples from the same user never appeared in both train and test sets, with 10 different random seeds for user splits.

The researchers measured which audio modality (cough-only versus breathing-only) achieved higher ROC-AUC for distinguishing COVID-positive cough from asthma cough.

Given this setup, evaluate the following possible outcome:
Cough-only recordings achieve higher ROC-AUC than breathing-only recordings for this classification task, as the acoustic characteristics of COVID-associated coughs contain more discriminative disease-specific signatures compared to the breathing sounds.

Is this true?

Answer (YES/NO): NO